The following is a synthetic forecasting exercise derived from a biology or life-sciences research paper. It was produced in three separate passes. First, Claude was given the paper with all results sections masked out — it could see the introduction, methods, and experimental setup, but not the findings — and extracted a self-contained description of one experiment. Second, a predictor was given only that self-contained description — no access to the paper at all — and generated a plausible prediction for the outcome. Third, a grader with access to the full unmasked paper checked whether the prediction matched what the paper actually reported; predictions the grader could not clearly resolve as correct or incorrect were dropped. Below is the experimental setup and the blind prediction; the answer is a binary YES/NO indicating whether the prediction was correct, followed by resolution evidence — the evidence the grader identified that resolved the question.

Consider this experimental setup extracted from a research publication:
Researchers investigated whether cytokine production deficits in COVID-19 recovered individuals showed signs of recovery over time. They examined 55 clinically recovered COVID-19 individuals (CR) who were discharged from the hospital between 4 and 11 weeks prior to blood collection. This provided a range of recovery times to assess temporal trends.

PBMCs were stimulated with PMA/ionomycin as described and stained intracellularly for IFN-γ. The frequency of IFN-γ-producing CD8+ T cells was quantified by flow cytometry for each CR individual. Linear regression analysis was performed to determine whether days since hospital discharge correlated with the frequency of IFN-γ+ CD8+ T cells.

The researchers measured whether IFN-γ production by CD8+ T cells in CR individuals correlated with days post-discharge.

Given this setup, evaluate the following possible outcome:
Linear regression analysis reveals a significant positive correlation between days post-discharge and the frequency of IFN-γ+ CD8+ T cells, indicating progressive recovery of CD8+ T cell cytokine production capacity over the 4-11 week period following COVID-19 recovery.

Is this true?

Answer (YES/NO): NO